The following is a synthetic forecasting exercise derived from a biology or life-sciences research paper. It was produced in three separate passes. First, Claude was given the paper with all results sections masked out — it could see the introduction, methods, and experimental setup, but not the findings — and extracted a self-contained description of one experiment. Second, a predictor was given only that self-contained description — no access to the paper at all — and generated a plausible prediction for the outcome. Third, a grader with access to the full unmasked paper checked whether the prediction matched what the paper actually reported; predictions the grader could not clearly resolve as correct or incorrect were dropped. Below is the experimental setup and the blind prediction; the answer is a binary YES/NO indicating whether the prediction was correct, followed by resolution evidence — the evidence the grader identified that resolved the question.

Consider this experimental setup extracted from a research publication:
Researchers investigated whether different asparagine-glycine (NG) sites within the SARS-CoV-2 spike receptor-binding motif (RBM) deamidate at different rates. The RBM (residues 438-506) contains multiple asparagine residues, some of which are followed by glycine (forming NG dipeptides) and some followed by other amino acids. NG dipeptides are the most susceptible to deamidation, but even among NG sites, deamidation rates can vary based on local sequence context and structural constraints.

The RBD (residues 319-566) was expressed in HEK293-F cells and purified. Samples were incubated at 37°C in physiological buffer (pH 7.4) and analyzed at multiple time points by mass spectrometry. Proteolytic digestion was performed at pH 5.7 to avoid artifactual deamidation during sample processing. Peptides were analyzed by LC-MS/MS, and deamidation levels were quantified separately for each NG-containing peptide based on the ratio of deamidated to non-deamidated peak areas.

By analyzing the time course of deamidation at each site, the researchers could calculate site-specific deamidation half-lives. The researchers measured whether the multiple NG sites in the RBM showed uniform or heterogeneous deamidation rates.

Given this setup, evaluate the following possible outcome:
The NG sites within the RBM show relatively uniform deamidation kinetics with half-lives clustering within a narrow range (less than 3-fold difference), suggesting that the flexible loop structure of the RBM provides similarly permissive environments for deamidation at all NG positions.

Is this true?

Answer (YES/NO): NO